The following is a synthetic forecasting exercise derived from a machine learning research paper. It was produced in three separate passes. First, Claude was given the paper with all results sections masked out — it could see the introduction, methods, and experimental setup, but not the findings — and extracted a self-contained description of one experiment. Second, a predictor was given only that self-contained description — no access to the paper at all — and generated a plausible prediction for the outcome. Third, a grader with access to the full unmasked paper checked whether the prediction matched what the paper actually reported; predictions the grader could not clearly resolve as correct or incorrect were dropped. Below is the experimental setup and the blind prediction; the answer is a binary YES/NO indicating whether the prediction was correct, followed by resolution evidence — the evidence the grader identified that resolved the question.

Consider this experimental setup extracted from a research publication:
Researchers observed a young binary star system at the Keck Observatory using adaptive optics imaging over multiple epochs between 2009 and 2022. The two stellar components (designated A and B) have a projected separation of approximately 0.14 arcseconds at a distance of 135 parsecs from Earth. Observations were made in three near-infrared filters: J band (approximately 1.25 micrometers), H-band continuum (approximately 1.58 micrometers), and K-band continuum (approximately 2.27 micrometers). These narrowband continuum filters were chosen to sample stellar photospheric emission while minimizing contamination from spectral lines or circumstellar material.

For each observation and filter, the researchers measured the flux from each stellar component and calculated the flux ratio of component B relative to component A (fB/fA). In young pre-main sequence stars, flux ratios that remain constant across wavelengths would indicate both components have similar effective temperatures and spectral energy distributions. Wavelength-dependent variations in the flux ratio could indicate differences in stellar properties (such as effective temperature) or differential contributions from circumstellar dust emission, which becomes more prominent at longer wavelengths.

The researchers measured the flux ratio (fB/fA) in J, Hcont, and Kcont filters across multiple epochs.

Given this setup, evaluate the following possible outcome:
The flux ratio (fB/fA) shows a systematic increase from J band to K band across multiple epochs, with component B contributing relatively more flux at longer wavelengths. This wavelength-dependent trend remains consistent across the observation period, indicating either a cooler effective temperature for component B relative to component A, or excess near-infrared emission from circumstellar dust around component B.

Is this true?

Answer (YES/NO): NO